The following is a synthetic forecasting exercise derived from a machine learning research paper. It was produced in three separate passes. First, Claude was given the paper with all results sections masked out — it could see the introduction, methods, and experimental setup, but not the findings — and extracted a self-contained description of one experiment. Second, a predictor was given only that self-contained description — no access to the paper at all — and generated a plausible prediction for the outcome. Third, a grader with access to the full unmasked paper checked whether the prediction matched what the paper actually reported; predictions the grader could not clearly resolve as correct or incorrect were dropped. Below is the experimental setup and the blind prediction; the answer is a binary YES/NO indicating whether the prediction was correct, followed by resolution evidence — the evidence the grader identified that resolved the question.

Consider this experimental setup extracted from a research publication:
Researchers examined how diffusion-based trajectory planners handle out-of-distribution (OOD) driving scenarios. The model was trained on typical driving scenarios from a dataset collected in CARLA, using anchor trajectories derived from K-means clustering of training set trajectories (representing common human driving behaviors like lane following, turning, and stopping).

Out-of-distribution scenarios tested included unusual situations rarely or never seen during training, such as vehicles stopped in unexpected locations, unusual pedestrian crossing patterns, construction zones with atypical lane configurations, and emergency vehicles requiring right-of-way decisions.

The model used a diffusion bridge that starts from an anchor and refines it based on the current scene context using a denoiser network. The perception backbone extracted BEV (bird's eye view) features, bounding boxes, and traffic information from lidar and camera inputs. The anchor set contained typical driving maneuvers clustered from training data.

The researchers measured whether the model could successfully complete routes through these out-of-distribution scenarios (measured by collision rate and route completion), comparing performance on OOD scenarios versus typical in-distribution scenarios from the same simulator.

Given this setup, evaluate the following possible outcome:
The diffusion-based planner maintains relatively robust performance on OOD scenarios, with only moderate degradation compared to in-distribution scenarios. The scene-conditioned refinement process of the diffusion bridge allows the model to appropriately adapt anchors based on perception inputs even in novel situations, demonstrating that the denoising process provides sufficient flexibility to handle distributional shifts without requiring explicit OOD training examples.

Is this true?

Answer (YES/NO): NO